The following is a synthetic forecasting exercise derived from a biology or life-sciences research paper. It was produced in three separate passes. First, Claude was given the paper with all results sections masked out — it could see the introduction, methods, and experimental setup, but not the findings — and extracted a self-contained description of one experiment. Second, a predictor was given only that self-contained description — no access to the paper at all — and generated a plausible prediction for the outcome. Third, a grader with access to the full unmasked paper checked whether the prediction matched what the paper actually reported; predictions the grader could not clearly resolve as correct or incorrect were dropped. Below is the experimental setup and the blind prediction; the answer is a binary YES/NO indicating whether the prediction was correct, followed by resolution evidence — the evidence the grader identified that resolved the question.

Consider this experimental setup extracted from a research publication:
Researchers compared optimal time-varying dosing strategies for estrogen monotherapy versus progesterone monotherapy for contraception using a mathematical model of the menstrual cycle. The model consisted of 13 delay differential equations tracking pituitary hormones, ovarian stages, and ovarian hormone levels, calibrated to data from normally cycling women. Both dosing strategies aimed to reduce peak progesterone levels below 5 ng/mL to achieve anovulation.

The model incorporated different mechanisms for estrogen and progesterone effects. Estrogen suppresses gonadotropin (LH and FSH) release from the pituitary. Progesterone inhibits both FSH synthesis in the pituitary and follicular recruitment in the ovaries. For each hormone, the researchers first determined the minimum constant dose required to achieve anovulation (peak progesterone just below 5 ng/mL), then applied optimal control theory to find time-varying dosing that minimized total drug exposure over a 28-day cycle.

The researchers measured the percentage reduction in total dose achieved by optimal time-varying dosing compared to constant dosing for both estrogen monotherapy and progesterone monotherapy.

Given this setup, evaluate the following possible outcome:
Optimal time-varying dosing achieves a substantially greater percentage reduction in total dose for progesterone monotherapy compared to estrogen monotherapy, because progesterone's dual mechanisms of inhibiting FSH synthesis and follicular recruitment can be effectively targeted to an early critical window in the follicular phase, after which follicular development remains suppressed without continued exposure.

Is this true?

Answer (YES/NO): NO